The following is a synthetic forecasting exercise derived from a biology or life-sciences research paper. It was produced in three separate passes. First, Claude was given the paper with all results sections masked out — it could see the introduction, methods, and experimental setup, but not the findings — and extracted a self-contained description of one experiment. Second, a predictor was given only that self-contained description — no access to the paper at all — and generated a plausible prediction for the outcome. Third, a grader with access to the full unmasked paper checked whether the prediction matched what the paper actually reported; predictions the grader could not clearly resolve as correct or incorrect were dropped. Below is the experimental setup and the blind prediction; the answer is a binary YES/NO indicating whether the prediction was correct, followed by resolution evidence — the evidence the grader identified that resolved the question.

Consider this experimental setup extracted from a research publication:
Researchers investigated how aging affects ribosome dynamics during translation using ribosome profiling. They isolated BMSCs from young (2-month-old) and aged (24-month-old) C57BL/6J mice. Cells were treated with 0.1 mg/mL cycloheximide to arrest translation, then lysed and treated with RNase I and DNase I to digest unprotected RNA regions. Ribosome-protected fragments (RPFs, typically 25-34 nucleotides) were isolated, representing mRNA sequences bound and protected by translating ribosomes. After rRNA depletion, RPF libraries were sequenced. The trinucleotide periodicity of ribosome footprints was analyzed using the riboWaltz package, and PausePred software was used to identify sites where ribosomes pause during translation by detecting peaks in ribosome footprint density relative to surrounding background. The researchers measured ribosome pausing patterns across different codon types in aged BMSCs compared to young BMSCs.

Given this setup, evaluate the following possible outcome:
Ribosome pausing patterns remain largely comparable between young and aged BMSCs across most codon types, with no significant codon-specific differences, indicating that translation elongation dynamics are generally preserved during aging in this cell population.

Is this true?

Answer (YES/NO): NO